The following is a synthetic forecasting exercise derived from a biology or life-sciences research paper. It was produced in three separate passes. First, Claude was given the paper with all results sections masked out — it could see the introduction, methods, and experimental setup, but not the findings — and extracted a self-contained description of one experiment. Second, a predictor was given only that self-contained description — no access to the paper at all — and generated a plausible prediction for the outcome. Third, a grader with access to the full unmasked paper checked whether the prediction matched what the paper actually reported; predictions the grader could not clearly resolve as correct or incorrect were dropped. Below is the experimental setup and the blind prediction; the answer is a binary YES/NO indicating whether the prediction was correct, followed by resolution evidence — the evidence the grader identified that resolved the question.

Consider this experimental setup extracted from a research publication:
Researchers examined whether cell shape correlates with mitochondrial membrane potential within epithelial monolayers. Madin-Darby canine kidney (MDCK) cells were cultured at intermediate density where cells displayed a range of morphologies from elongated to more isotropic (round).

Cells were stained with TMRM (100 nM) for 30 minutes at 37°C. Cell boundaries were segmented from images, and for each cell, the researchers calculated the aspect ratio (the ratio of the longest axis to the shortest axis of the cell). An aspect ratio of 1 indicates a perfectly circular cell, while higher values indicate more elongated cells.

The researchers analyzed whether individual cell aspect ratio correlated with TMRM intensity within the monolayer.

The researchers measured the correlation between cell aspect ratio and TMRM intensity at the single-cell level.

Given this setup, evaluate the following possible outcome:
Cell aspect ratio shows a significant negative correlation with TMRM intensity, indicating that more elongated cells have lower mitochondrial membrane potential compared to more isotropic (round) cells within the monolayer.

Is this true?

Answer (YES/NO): YES